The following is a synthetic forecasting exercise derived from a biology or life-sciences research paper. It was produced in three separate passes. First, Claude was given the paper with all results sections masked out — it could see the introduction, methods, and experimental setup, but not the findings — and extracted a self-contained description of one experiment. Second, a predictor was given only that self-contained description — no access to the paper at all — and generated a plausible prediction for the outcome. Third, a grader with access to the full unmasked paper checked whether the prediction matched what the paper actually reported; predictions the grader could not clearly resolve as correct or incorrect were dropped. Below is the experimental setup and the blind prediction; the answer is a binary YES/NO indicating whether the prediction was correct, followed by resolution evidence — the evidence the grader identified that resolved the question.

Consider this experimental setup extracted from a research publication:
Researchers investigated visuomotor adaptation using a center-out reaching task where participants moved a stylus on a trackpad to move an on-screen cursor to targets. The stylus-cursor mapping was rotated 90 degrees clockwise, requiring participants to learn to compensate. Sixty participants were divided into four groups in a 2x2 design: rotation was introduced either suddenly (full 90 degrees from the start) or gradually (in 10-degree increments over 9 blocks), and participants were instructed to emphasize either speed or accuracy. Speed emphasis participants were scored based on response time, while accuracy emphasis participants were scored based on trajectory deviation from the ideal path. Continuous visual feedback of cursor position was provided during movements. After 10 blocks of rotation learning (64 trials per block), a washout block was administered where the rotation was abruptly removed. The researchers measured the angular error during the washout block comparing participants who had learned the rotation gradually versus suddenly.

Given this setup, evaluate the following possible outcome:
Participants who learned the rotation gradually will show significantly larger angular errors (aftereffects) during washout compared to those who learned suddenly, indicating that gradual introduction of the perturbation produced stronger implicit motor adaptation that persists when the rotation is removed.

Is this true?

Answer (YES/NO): YES